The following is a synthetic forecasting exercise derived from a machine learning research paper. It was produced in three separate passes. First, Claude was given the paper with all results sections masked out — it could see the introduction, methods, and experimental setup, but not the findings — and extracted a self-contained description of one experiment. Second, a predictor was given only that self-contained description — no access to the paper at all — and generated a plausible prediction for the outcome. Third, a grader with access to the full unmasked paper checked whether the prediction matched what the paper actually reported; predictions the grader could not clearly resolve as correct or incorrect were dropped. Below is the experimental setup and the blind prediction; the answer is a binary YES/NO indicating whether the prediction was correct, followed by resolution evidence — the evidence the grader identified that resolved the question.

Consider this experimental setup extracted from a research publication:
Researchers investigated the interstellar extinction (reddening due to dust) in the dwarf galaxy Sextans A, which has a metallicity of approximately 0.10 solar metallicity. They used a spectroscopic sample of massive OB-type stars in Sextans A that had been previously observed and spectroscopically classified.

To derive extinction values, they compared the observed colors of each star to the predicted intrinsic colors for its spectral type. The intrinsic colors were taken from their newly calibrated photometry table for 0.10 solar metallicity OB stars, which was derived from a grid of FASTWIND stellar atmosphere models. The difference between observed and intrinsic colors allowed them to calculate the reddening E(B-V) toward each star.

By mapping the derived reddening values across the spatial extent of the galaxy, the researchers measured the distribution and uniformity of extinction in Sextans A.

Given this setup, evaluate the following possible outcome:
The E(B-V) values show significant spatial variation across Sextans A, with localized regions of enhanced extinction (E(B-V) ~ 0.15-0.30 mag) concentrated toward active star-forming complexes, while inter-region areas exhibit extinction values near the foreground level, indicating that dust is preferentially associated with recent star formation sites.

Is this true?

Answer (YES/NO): NO